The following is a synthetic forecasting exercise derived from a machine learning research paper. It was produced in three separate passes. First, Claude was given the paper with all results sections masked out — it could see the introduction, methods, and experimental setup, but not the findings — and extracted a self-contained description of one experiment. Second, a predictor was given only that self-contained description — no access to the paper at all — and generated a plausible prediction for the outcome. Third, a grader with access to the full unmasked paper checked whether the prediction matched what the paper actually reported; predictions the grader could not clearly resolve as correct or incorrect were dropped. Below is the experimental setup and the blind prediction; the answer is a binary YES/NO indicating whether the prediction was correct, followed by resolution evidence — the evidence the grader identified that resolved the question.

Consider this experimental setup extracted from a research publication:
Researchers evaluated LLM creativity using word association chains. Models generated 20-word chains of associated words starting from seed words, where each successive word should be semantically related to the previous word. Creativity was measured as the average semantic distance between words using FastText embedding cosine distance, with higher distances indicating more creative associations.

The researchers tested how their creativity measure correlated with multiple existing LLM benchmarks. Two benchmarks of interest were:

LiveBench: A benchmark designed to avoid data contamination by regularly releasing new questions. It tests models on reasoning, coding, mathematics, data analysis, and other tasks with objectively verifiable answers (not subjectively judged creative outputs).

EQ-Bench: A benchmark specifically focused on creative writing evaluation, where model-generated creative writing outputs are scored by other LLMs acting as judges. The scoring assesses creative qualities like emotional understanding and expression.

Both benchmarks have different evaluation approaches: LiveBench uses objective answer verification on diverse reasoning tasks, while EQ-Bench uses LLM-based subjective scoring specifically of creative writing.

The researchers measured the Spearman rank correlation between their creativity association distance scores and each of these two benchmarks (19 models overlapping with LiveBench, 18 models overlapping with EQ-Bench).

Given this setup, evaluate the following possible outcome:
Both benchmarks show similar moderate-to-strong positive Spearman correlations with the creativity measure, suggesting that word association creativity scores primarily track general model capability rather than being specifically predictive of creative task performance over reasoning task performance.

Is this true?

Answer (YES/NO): YES